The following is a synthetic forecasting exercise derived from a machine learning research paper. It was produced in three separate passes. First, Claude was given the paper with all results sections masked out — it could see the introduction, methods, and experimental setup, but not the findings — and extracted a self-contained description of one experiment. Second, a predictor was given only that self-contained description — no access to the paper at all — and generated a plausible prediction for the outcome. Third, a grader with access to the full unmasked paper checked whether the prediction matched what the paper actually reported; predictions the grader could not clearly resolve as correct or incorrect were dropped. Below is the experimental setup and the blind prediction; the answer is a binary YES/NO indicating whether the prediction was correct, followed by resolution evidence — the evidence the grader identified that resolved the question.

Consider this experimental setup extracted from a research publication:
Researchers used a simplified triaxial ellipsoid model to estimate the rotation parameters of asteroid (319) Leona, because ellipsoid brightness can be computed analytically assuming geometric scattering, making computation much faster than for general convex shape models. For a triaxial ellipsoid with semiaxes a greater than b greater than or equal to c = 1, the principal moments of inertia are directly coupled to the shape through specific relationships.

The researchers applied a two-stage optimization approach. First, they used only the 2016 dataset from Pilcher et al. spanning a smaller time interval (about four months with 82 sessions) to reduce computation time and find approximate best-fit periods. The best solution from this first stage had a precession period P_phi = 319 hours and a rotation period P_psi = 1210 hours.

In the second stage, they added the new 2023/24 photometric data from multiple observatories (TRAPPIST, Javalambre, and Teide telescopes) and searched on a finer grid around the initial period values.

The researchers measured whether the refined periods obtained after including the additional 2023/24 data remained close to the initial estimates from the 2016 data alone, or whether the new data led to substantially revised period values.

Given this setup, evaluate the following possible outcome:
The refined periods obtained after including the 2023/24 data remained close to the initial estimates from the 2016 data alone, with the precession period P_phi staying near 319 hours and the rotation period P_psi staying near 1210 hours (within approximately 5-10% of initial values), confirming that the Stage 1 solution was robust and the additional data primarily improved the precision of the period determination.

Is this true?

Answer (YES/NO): YES